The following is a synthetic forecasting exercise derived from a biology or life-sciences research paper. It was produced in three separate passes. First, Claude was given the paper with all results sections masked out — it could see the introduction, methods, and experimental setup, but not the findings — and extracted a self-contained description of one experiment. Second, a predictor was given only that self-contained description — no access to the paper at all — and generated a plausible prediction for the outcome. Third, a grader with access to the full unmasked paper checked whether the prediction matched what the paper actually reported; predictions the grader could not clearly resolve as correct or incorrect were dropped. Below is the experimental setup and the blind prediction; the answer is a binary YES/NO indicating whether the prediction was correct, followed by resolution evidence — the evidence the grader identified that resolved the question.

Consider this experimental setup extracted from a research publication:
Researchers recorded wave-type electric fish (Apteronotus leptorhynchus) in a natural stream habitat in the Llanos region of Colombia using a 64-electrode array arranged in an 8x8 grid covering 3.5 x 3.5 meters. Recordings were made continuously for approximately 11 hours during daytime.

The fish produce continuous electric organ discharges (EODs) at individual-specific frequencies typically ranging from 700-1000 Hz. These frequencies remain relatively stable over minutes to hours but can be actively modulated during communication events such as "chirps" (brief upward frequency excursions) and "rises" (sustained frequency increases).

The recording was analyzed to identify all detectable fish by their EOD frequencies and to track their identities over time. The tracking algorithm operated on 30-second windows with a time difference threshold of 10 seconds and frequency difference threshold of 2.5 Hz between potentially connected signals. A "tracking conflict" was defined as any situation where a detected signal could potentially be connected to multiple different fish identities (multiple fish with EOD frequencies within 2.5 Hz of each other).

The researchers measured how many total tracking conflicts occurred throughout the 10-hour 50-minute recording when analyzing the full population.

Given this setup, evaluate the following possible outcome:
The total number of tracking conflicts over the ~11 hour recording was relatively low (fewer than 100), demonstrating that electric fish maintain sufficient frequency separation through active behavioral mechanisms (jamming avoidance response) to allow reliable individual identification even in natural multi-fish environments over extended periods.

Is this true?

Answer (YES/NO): NO